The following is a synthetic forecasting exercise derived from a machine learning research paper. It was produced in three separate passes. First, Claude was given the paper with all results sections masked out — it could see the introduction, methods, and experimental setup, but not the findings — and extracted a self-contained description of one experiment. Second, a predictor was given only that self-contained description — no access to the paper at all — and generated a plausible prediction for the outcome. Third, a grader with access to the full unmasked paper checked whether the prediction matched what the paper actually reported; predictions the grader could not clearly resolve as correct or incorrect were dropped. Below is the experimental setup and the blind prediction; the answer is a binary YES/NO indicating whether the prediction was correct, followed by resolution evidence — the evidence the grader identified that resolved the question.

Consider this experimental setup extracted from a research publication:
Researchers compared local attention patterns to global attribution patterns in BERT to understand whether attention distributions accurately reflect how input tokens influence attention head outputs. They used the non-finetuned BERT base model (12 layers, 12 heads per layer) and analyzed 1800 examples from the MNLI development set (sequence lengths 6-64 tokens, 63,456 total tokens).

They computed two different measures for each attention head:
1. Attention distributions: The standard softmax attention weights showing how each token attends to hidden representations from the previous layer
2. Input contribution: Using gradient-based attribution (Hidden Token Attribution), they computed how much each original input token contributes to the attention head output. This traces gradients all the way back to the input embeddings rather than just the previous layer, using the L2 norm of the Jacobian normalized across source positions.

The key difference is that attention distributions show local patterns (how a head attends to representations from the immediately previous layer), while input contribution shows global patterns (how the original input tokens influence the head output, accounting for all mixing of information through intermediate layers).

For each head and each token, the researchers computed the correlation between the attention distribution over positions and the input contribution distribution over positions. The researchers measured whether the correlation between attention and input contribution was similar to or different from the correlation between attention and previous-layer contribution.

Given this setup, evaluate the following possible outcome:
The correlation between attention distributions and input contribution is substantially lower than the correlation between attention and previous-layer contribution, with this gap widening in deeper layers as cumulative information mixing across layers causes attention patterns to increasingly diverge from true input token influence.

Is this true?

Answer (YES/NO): YES